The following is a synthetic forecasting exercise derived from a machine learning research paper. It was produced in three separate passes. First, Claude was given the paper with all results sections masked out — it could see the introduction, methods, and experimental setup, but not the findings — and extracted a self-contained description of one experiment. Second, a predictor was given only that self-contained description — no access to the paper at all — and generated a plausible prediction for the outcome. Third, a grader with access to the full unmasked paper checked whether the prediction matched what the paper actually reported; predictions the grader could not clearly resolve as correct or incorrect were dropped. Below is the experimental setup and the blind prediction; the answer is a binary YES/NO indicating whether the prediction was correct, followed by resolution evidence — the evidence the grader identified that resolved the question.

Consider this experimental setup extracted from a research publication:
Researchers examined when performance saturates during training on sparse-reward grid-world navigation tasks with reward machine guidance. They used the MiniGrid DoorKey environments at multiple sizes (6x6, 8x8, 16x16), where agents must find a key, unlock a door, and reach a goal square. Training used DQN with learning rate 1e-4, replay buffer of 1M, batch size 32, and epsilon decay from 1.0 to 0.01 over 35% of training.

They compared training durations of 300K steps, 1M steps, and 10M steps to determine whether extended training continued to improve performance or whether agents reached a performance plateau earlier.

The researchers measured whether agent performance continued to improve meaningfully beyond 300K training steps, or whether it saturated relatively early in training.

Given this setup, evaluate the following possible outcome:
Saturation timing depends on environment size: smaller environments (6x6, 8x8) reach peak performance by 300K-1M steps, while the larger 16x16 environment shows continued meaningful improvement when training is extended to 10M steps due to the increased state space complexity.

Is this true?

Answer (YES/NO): NO